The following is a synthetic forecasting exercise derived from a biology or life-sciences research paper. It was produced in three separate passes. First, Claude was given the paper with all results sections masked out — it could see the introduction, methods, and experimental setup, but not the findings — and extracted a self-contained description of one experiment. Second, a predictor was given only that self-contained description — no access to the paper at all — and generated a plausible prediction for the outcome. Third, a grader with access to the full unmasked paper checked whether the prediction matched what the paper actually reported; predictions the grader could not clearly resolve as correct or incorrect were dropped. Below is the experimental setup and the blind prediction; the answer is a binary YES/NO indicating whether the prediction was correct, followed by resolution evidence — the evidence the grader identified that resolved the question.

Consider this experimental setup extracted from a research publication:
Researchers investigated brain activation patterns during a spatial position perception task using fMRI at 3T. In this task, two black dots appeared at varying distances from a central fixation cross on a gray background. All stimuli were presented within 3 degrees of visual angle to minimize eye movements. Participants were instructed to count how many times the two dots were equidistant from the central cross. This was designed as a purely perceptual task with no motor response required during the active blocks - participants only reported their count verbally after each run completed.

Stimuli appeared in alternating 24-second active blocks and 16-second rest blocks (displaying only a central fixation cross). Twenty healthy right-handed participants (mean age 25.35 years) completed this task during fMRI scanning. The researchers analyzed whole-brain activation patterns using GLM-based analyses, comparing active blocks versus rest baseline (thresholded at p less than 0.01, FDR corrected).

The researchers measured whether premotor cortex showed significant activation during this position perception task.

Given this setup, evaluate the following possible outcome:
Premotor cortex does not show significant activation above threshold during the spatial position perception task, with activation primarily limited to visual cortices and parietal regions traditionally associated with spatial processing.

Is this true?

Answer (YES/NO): NO